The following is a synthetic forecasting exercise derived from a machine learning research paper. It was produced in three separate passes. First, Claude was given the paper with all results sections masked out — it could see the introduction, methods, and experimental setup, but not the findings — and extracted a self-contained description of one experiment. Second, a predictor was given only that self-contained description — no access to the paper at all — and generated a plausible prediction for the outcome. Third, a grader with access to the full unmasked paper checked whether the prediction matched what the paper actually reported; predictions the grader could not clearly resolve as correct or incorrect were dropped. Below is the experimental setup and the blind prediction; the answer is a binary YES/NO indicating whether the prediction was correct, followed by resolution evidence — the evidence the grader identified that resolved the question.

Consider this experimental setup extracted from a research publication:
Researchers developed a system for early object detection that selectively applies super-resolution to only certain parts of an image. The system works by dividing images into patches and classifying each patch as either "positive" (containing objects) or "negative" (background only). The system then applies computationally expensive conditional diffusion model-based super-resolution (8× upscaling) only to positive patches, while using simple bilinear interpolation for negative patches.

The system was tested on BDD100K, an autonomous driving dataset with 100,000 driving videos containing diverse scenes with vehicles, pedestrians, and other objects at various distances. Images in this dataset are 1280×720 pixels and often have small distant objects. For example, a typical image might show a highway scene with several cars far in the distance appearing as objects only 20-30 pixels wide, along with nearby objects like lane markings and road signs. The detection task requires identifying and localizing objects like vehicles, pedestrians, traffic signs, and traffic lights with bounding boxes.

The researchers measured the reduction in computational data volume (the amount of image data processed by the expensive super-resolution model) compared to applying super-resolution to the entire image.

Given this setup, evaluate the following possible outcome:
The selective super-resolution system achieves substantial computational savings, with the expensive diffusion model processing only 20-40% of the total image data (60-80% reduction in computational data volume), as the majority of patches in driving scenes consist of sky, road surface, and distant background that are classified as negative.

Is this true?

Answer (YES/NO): YES